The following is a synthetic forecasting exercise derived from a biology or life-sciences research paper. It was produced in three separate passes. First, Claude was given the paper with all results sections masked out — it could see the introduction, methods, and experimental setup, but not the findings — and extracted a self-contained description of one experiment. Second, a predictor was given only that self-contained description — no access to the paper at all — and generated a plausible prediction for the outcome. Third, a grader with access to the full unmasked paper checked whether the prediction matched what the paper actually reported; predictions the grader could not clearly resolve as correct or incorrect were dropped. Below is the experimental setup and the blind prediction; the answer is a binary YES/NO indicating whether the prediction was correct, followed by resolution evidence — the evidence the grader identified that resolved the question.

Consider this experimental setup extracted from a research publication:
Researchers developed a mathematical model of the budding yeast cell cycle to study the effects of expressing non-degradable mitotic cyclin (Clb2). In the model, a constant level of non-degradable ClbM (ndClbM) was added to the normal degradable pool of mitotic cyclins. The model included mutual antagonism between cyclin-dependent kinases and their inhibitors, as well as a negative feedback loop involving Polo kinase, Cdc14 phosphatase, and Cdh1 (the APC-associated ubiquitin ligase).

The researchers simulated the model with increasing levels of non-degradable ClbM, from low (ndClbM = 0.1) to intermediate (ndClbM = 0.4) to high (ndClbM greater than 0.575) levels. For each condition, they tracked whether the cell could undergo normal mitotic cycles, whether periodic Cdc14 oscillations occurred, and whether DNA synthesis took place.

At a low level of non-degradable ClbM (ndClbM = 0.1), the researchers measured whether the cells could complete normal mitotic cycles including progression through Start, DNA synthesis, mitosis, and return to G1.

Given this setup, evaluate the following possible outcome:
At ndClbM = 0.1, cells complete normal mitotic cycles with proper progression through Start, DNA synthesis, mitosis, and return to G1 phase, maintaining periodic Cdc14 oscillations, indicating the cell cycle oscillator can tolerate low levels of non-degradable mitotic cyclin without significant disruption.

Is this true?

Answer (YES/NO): YES